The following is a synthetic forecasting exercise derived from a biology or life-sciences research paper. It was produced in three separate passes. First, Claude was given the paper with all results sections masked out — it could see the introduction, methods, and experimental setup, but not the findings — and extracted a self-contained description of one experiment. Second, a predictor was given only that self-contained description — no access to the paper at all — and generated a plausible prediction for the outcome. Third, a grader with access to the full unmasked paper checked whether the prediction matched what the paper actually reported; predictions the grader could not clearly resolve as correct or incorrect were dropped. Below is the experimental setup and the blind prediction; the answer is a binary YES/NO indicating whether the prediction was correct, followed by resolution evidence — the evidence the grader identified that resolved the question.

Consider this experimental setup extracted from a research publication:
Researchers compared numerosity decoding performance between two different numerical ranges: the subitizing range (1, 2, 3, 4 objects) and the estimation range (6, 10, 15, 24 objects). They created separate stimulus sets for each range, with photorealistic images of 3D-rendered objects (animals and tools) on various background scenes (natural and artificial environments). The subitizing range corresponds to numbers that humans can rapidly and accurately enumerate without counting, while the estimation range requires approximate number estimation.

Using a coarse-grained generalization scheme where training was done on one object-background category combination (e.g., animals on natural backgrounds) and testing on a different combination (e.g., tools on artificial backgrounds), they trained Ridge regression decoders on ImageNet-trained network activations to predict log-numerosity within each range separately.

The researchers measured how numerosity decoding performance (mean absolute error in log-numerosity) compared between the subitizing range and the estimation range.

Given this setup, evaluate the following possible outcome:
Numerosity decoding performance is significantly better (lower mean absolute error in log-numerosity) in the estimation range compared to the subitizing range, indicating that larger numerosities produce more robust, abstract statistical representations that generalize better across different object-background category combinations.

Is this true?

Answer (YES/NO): NO